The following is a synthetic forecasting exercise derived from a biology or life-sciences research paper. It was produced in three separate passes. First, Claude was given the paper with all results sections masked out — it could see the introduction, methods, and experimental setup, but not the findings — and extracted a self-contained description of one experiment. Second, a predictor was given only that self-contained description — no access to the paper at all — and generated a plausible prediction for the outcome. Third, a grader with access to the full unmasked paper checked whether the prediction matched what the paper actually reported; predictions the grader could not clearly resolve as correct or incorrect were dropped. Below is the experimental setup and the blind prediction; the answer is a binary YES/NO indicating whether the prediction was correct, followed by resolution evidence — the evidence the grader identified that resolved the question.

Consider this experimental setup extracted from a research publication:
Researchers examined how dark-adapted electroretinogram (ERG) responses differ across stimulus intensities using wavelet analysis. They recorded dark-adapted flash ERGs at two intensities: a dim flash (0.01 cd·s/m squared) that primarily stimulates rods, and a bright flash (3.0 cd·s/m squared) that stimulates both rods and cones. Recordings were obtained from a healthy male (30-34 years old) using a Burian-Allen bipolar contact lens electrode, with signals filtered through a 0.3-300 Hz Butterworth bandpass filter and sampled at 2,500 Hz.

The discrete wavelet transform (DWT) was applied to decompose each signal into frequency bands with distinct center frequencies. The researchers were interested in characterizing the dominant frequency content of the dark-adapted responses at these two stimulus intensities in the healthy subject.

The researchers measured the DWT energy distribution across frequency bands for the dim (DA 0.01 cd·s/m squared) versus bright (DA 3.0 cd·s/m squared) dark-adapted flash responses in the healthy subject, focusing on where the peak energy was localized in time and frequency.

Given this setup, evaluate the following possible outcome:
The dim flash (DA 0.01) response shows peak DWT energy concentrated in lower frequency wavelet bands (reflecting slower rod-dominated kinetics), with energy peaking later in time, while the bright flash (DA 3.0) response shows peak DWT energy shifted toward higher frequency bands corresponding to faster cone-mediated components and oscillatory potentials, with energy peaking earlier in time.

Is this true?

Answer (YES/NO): NO